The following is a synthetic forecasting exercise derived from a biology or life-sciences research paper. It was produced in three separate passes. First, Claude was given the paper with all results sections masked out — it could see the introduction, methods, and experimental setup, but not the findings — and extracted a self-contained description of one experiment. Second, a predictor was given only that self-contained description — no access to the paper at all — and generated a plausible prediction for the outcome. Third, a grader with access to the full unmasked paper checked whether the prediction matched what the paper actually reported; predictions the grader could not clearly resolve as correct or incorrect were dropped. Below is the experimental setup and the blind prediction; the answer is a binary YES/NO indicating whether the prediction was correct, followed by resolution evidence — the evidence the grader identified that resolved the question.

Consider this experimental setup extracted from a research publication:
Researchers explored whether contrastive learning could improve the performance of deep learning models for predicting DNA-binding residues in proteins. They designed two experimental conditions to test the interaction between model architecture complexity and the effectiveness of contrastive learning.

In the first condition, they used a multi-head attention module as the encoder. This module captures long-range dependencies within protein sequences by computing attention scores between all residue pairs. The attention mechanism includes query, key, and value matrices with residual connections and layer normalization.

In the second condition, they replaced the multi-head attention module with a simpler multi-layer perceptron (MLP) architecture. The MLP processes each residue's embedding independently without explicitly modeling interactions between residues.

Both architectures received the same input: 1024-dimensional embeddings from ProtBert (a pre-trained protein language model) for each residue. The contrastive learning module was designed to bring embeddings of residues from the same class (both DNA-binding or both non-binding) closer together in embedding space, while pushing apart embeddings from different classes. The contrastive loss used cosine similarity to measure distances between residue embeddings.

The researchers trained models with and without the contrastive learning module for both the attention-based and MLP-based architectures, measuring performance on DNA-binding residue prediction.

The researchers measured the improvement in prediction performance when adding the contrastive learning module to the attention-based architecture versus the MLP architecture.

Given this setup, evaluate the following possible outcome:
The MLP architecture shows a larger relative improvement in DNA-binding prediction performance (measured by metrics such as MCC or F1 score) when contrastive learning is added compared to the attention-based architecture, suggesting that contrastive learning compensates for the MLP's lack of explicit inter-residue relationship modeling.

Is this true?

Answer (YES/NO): YES